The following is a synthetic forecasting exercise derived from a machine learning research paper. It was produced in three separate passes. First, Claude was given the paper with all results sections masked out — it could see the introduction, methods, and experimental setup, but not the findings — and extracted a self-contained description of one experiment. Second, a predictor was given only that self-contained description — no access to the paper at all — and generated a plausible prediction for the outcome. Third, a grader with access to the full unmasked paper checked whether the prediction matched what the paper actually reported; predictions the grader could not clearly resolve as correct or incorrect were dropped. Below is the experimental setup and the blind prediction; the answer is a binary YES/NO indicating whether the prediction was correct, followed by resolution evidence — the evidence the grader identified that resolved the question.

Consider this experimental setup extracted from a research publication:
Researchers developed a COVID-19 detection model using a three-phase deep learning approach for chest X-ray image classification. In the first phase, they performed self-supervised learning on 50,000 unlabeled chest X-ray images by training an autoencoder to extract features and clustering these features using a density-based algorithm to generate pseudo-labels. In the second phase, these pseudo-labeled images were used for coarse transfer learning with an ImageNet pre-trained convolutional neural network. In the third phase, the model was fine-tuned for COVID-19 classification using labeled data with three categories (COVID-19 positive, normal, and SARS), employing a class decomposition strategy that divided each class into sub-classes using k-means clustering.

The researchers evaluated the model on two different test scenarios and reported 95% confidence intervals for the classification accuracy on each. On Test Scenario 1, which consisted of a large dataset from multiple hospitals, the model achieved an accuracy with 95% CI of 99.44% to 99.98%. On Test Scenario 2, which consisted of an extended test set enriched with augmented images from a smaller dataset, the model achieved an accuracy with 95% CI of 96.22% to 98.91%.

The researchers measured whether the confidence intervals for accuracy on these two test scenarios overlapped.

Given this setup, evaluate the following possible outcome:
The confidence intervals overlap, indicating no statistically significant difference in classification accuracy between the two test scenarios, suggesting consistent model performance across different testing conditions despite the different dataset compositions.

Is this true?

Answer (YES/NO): NO